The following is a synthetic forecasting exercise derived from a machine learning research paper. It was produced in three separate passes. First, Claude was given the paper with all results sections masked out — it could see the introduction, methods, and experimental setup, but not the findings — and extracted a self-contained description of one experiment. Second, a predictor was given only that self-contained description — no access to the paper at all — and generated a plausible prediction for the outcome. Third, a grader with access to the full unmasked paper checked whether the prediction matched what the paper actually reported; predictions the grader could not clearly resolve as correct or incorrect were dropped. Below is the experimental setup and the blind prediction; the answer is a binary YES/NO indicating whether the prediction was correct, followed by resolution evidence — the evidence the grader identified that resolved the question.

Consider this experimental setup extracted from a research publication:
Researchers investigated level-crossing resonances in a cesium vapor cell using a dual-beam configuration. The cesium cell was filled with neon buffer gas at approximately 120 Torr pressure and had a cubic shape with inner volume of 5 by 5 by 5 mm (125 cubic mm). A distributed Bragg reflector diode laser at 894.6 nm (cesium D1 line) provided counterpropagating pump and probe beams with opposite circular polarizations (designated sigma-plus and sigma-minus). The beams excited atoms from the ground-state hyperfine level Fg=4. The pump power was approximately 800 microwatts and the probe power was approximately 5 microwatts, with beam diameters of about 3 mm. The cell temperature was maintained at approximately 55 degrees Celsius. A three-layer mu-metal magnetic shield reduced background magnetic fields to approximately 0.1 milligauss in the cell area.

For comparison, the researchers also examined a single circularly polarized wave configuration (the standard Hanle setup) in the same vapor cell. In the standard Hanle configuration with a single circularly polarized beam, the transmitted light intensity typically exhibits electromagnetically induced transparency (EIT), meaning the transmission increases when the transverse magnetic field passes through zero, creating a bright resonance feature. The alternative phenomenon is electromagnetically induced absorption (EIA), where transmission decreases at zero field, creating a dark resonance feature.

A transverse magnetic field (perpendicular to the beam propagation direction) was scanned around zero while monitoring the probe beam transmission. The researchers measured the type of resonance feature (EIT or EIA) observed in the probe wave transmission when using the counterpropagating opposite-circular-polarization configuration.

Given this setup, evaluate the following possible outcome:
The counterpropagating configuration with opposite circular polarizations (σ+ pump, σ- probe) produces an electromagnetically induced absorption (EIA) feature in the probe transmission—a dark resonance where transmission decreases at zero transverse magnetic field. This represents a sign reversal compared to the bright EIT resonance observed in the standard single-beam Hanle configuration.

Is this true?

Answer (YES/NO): YES